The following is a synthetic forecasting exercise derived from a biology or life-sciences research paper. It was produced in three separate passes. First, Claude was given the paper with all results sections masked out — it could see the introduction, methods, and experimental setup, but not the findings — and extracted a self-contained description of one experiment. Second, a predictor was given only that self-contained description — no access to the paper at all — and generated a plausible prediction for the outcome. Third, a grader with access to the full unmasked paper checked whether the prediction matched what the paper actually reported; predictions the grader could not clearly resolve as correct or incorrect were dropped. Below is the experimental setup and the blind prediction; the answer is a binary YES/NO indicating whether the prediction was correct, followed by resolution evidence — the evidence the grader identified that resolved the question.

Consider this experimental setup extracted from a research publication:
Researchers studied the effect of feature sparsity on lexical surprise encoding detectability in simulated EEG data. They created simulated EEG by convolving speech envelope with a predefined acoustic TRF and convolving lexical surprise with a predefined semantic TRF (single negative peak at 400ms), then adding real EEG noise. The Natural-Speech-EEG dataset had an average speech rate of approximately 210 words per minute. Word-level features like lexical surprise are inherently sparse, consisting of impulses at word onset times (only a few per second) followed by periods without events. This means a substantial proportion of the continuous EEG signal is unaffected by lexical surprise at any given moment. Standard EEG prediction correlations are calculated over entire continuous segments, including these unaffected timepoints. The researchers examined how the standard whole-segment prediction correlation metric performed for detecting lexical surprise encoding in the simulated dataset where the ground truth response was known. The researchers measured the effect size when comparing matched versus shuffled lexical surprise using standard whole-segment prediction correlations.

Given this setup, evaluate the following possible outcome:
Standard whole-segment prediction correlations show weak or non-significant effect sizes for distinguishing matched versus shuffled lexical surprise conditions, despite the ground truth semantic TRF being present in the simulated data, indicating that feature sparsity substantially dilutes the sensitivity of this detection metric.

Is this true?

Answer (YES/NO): NO